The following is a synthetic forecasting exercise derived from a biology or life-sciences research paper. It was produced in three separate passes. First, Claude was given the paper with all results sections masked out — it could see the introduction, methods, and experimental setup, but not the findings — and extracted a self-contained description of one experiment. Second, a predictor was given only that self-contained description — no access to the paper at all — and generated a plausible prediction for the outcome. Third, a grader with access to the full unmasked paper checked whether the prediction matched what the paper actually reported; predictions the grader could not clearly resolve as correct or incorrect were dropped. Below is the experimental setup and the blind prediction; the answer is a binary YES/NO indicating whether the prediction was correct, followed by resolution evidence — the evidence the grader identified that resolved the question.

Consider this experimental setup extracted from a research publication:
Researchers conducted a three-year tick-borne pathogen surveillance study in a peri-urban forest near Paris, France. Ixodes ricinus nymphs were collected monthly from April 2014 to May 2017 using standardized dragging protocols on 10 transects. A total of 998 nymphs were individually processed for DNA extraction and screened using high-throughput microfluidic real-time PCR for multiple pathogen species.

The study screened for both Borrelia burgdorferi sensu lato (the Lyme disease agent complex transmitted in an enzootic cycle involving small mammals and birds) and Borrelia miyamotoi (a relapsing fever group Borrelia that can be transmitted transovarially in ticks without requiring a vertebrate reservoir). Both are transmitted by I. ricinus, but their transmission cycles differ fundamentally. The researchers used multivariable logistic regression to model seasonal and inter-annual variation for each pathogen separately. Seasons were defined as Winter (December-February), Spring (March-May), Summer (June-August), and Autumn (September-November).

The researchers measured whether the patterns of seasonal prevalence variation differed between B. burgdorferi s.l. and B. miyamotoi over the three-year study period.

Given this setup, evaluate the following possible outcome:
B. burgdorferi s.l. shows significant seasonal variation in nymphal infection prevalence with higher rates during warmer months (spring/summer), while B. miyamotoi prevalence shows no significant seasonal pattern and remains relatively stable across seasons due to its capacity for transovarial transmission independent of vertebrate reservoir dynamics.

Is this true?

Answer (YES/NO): NO